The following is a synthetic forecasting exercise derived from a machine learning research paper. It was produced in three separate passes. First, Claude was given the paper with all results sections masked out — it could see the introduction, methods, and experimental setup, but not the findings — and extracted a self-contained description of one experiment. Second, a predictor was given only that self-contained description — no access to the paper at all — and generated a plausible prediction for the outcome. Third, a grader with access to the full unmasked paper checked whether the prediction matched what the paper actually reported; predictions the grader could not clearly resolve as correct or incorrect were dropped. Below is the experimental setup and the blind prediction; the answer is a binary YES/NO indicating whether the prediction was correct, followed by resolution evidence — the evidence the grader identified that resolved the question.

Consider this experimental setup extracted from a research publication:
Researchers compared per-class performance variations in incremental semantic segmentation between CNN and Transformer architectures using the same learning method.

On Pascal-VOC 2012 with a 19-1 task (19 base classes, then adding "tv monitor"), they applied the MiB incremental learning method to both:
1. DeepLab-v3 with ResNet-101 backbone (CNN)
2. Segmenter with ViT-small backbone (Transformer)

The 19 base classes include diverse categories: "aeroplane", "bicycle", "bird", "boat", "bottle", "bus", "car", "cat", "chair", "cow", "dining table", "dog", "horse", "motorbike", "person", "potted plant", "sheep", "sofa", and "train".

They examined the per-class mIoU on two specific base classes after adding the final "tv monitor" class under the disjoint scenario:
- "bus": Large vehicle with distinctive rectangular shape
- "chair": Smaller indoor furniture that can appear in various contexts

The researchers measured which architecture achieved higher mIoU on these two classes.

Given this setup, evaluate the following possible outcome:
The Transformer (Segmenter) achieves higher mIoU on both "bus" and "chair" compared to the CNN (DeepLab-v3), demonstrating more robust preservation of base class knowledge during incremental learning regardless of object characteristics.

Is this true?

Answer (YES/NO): NO